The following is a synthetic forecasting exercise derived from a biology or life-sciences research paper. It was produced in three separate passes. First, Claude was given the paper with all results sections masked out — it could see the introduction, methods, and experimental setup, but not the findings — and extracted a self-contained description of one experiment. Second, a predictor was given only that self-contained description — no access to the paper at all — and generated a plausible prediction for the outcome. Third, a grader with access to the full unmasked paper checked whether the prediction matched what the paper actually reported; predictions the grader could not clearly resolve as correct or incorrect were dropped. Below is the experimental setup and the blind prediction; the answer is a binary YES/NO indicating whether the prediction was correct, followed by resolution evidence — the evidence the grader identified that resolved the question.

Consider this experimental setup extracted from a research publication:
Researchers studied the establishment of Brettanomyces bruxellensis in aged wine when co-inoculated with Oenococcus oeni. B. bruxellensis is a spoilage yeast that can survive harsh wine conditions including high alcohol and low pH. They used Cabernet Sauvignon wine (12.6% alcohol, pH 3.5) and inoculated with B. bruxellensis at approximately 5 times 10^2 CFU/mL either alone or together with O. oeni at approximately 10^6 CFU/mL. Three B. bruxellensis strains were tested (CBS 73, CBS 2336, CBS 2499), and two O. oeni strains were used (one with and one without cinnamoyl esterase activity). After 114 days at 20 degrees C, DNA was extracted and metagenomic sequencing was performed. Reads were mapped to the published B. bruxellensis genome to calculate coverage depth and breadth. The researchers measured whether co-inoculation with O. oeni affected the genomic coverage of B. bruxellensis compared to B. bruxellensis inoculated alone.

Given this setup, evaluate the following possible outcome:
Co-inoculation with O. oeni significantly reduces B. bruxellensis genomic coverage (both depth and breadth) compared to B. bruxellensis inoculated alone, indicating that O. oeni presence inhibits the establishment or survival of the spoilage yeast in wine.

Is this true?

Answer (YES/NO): NO